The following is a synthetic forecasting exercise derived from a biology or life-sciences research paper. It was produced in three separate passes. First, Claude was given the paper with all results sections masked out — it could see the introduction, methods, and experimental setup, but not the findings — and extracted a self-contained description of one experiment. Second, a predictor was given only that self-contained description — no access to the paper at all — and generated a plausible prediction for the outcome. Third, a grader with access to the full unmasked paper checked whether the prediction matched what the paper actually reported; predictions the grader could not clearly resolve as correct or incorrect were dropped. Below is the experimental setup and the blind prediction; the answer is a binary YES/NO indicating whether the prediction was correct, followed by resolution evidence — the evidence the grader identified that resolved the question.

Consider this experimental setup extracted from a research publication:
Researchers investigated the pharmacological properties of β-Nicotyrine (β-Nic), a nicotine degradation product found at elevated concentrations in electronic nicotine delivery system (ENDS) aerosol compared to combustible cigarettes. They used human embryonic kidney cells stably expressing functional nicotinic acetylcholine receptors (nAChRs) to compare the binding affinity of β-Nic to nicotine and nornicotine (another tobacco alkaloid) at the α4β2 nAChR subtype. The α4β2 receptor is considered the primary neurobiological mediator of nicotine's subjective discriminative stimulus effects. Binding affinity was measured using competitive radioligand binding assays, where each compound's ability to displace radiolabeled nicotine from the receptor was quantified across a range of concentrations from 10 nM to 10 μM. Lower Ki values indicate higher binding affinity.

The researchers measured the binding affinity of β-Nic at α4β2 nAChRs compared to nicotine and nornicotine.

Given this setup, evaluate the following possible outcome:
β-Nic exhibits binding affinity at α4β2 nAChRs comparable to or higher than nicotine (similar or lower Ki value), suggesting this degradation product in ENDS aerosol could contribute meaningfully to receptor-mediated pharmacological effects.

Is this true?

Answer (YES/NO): NO